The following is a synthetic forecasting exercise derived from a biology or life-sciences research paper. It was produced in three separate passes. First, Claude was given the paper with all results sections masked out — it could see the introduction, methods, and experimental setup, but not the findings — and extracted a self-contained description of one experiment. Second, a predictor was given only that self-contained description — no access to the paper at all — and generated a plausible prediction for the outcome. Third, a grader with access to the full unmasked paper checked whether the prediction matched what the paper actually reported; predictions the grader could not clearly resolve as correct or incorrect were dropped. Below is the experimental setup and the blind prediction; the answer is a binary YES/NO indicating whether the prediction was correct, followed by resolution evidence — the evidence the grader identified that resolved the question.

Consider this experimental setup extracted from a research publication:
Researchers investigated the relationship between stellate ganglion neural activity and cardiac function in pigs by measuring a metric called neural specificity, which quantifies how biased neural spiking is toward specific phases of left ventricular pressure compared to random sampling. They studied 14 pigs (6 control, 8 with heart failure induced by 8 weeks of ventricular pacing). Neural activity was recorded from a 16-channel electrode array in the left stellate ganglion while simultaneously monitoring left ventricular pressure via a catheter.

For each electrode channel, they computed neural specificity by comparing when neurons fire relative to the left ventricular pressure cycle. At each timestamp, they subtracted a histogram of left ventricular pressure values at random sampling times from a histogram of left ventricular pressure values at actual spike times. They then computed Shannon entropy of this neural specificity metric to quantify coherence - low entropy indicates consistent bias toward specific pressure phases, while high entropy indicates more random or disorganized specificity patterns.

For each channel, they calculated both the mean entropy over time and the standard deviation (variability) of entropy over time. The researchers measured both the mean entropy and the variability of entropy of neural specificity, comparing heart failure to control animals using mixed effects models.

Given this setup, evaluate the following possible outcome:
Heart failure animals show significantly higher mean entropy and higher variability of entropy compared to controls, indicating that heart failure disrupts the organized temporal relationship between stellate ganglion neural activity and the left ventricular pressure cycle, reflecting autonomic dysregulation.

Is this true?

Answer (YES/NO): NO